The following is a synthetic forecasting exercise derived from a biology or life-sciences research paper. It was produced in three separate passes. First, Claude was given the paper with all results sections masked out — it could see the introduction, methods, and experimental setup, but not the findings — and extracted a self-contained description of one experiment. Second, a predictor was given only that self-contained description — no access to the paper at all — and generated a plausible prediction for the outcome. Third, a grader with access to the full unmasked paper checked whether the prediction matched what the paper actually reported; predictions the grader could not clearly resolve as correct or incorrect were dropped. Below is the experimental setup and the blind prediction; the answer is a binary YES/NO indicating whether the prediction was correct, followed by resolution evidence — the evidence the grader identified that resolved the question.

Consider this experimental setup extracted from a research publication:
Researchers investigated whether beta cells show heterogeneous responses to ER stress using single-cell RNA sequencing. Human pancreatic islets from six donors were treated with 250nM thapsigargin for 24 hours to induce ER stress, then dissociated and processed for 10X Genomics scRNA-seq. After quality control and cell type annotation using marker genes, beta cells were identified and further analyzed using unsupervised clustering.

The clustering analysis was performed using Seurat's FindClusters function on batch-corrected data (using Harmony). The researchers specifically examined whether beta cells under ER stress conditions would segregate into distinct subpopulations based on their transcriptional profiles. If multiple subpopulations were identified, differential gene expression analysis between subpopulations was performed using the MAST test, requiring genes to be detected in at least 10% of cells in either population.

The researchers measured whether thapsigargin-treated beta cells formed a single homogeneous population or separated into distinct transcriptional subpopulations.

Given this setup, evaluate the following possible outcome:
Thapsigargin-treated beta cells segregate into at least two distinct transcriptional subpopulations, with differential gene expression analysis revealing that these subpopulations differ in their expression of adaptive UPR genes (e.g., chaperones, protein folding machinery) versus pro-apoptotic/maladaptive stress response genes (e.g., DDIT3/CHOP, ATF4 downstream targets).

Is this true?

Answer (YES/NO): NO